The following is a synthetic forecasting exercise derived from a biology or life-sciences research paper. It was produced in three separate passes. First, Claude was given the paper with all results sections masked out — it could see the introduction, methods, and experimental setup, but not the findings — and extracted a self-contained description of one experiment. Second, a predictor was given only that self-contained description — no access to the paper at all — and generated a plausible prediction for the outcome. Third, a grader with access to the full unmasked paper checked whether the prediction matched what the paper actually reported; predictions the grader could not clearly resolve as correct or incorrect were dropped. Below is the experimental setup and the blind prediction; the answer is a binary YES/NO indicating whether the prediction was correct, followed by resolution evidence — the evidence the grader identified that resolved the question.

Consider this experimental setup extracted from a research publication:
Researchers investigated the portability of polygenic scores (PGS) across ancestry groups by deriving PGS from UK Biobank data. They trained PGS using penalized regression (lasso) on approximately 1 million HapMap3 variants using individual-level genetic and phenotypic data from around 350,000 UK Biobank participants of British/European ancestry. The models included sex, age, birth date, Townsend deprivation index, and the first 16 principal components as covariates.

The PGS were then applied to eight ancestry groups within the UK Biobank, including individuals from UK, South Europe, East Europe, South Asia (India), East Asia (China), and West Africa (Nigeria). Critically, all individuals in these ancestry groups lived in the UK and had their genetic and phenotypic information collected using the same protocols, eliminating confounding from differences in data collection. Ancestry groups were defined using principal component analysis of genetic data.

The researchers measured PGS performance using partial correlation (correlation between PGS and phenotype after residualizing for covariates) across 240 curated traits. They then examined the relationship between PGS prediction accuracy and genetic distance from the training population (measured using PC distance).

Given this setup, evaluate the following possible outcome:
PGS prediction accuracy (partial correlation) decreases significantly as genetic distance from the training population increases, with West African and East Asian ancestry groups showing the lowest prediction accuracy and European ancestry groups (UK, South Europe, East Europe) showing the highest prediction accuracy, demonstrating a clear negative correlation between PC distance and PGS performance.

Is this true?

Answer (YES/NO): YES